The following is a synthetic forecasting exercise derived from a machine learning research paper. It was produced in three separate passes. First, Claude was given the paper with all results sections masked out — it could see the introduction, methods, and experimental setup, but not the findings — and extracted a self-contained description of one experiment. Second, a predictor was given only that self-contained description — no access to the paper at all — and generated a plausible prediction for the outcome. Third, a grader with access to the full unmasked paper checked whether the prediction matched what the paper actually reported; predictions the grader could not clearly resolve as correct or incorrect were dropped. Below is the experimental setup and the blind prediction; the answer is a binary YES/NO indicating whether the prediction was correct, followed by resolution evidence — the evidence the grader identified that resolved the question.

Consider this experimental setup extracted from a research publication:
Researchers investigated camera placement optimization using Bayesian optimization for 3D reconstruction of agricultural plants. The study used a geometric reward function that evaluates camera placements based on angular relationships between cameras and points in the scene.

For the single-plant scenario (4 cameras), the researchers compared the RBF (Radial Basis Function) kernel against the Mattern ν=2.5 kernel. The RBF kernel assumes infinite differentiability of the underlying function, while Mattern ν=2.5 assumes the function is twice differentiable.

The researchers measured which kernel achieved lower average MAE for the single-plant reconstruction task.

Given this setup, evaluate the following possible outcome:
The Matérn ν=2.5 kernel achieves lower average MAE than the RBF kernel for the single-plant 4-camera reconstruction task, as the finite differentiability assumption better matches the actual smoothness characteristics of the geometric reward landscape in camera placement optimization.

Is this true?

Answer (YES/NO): YES